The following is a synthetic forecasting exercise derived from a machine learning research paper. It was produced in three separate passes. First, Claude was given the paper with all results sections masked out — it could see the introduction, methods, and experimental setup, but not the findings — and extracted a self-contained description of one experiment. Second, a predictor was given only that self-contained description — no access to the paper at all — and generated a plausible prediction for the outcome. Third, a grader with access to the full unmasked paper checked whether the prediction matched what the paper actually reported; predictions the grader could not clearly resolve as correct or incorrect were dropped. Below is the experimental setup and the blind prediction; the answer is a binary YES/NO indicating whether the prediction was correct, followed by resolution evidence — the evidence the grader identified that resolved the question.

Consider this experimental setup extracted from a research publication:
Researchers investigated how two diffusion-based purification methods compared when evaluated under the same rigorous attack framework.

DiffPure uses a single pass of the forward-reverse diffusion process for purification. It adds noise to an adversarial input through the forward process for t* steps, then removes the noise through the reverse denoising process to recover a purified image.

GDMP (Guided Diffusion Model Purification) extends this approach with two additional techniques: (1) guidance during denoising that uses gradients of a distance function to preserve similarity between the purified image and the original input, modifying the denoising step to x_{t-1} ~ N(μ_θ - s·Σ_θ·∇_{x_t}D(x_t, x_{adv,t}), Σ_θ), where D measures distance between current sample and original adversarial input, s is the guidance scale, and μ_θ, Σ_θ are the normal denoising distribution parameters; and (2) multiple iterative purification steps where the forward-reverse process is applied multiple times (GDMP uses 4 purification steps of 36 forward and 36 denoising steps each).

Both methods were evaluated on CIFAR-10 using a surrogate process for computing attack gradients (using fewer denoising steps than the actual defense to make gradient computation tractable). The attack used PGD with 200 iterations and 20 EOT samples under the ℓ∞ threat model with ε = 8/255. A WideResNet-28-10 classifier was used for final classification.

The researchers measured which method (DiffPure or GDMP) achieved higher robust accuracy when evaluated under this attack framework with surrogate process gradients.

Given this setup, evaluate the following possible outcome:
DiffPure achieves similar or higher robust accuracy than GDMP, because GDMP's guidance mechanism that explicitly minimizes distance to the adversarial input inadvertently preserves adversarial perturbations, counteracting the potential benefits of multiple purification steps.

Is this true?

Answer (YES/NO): YES